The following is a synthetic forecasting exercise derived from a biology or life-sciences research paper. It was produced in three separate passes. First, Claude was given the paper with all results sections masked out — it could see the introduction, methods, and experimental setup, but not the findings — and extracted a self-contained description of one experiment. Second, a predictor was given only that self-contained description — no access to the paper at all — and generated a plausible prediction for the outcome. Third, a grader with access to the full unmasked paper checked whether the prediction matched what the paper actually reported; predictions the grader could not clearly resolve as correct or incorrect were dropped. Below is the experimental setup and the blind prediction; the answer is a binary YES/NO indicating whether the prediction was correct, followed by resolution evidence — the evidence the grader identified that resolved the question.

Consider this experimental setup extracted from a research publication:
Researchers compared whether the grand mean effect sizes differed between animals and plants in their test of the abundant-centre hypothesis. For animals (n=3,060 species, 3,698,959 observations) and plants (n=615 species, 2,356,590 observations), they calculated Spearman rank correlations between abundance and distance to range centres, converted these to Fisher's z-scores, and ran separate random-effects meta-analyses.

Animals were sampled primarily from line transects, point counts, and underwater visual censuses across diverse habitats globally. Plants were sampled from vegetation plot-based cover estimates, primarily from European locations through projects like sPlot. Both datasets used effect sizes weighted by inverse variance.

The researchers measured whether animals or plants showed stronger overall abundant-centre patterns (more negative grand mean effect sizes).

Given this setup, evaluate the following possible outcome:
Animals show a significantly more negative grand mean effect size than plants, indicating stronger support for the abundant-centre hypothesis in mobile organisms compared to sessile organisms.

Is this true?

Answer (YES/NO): NO